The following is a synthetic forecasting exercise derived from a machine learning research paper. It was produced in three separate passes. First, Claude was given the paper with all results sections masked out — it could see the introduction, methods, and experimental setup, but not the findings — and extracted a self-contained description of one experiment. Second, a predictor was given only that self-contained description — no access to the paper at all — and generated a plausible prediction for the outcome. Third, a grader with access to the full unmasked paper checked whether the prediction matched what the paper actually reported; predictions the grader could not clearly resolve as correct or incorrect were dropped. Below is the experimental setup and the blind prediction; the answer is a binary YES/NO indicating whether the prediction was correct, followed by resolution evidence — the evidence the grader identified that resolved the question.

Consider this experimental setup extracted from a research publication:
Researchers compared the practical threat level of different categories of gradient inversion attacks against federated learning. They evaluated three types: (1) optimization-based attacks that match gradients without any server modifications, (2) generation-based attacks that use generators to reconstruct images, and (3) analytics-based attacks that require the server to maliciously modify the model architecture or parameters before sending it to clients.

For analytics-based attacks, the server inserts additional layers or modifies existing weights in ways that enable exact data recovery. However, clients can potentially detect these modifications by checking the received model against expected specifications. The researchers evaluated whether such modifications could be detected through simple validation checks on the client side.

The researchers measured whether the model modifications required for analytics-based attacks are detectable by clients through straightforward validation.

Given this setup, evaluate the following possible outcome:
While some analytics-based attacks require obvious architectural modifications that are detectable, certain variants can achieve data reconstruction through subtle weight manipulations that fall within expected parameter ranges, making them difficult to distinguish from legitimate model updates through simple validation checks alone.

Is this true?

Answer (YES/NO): NO